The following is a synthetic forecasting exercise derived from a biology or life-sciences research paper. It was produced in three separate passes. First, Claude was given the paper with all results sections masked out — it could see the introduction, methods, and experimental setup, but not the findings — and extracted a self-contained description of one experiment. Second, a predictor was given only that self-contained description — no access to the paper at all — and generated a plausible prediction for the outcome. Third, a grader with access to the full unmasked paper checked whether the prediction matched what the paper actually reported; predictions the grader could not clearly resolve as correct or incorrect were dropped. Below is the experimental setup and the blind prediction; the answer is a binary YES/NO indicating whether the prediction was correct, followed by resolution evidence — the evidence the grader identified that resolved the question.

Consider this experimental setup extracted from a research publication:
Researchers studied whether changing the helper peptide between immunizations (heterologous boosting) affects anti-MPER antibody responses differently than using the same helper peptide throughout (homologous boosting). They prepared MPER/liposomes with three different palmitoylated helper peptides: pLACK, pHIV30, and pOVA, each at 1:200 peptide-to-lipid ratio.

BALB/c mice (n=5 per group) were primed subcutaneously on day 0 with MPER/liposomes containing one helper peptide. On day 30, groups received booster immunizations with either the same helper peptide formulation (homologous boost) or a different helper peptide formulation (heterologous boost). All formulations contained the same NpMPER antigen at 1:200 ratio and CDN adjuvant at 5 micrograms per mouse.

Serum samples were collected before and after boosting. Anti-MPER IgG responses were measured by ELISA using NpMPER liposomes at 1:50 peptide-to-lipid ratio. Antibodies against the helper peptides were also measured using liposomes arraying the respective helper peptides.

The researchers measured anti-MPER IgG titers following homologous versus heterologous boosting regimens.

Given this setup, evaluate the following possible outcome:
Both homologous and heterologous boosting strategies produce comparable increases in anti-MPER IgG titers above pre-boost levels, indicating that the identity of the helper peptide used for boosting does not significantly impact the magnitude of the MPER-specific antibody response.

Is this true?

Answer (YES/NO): NO